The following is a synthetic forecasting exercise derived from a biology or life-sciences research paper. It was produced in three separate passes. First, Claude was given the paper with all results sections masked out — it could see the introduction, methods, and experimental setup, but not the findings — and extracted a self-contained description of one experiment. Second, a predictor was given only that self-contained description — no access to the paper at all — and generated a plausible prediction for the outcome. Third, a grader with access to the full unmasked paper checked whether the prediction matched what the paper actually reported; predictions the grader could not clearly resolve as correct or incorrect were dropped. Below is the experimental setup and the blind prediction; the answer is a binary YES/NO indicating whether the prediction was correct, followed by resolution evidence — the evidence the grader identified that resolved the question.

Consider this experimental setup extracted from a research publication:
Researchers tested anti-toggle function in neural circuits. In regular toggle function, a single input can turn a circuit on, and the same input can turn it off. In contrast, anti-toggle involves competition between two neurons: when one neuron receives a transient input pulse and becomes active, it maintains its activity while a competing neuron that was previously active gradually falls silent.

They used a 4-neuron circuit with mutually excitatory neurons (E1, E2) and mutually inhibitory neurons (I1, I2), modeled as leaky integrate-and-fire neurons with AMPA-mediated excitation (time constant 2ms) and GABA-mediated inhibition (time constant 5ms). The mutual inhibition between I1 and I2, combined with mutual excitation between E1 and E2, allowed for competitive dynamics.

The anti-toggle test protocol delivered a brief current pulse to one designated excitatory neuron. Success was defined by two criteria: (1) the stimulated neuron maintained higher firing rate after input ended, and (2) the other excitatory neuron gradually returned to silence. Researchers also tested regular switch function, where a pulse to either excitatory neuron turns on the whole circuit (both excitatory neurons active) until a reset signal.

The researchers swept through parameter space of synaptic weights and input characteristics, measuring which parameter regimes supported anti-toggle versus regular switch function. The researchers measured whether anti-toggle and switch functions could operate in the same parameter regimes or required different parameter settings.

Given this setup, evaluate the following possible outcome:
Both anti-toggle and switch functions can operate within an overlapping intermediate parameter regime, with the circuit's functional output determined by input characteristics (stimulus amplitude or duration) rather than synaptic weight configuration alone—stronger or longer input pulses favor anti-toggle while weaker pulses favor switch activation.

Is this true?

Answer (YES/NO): NO